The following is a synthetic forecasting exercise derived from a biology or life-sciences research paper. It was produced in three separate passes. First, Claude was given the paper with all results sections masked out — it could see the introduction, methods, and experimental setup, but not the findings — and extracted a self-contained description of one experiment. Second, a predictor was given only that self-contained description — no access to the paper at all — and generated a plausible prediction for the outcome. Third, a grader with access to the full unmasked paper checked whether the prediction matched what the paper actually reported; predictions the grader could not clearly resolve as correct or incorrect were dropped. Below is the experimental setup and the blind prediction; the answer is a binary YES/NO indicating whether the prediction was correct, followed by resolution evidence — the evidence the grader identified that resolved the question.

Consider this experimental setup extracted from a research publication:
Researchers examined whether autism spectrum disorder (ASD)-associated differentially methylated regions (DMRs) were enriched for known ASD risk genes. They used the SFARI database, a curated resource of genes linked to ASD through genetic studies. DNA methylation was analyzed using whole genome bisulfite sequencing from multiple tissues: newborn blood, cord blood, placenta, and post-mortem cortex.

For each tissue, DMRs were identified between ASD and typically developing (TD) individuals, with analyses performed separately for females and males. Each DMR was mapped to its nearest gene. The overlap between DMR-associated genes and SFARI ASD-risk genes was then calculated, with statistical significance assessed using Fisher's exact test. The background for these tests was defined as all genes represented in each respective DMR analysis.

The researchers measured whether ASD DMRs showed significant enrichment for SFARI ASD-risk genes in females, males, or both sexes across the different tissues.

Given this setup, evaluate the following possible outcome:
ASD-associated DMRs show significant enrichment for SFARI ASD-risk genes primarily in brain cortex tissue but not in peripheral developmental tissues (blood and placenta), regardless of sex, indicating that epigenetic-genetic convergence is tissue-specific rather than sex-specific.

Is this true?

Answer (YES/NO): NO